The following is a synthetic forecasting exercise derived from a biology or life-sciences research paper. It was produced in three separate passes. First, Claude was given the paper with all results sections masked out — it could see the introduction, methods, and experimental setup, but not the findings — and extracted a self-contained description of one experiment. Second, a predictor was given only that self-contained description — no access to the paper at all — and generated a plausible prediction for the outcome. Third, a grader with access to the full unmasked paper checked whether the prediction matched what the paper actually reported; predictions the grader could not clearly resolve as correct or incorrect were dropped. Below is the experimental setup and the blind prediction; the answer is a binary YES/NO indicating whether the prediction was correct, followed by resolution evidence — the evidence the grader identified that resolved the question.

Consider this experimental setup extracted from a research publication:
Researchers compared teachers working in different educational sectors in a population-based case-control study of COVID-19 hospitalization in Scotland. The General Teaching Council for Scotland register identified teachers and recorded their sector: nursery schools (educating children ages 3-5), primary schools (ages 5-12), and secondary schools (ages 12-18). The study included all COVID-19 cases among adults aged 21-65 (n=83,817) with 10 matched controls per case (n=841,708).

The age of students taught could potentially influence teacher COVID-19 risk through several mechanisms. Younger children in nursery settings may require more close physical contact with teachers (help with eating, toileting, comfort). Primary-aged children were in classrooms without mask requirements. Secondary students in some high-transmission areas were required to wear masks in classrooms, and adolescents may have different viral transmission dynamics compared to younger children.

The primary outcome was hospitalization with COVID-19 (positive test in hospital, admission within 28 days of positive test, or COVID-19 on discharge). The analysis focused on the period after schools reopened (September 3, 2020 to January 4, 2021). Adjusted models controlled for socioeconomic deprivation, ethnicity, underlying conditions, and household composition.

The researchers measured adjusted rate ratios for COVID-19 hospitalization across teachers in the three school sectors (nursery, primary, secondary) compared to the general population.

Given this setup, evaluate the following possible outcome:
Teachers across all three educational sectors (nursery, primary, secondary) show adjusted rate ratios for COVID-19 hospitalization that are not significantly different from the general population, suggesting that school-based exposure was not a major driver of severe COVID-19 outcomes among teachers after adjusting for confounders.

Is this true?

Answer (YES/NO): YES